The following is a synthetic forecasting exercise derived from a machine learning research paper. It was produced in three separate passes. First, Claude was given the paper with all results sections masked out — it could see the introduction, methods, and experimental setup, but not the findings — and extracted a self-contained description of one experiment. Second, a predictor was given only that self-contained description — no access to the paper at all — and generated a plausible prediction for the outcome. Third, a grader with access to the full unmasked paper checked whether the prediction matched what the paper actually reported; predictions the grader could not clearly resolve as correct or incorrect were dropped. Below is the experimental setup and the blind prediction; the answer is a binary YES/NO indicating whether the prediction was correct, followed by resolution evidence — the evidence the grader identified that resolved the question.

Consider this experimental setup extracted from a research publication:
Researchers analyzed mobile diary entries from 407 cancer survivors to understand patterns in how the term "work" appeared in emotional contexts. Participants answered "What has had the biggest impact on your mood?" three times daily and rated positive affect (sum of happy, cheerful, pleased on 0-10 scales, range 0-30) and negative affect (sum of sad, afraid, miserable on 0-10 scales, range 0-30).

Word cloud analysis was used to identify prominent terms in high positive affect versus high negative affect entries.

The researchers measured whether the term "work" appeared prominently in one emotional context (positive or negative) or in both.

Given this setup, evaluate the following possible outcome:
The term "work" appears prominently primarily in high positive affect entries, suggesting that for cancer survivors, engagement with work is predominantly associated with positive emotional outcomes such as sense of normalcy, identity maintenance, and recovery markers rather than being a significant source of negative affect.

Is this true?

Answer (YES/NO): NO